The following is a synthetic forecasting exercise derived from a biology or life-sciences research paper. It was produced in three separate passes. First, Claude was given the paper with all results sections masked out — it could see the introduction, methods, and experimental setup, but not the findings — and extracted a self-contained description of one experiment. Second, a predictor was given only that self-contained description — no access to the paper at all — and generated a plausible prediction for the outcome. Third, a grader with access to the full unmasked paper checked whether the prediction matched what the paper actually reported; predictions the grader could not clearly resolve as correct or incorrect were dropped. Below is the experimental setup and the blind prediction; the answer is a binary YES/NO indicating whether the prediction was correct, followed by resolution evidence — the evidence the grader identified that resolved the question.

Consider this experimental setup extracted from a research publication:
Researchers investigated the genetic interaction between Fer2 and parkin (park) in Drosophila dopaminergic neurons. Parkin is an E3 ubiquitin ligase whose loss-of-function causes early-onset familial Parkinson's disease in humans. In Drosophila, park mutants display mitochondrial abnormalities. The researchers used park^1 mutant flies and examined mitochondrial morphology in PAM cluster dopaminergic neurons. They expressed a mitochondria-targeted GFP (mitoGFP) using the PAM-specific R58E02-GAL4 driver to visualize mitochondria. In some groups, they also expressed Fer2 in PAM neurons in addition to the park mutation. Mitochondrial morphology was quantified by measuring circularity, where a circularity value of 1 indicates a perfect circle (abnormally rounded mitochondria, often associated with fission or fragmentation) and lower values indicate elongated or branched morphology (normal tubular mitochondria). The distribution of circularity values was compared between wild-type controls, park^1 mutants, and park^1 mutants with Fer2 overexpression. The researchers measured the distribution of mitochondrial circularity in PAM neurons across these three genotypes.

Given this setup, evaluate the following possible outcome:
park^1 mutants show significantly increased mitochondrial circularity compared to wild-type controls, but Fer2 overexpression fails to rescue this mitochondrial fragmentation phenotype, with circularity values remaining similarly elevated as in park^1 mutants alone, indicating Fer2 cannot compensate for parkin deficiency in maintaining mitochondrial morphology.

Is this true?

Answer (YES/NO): NO